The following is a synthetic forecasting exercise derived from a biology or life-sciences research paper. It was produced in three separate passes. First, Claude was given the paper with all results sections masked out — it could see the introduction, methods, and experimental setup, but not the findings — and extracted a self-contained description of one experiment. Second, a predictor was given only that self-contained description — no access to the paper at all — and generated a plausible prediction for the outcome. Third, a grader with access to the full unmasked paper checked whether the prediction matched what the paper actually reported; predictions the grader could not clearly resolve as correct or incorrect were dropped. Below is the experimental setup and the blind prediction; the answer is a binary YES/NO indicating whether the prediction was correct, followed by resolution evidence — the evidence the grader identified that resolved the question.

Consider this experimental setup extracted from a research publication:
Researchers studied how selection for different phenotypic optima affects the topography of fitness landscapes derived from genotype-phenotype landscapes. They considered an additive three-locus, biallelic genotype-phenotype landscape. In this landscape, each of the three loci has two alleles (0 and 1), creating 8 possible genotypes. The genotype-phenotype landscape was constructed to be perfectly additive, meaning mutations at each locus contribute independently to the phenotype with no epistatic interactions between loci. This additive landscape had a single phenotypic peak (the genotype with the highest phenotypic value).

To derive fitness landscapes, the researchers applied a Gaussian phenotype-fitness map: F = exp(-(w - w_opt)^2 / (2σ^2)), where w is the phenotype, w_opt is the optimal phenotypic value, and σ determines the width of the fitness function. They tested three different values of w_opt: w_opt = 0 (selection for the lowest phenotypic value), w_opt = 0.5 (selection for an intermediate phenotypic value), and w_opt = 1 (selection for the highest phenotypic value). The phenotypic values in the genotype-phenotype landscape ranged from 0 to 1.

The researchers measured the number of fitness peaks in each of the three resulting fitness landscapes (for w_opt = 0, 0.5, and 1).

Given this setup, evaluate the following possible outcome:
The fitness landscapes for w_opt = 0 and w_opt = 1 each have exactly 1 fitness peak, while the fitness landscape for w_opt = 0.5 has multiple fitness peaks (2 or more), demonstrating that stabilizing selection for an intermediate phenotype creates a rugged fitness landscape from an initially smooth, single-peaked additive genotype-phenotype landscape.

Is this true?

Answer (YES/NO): YES